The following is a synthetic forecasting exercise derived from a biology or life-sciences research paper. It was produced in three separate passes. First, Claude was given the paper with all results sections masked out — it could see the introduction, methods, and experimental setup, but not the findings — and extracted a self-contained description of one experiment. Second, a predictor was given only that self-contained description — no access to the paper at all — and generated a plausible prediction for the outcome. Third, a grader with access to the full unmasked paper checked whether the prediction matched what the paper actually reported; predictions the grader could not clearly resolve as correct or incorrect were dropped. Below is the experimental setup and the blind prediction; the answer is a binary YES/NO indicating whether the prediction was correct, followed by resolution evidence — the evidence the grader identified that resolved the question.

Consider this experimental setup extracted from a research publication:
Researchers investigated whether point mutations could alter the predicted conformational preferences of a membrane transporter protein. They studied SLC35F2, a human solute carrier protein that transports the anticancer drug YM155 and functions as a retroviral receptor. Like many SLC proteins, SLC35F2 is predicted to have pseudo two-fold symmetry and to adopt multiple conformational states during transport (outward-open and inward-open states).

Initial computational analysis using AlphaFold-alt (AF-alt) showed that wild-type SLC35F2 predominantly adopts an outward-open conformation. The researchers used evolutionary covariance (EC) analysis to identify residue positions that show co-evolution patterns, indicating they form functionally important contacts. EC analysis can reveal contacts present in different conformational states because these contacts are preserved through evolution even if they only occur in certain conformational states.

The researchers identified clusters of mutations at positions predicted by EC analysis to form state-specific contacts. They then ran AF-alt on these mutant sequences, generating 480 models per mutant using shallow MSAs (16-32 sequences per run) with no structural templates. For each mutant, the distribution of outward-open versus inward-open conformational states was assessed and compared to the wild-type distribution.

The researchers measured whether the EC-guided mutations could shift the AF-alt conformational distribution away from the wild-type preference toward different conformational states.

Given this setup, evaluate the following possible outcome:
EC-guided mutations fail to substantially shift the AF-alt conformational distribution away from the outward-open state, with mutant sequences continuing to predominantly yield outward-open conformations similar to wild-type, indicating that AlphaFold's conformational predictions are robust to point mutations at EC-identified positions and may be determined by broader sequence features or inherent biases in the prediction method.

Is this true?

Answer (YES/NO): NO